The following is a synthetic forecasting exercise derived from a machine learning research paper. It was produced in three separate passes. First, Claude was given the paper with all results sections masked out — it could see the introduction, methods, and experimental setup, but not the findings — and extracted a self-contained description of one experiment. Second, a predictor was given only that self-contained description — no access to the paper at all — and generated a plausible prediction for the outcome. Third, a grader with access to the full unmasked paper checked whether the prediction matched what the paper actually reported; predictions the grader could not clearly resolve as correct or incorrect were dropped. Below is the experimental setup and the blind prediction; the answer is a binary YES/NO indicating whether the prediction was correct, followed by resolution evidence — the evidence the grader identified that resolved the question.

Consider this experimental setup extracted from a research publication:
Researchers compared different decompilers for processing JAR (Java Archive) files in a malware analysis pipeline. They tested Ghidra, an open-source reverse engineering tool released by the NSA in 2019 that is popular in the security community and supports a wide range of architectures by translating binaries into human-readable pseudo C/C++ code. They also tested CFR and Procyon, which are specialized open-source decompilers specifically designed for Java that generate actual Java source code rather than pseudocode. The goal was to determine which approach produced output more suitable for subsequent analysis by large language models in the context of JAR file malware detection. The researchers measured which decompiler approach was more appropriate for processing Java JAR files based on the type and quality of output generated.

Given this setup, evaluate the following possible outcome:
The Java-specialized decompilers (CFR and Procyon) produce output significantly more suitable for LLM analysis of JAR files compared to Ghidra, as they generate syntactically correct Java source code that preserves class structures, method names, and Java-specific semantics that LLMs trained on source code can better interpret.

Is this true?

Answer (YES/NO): YES